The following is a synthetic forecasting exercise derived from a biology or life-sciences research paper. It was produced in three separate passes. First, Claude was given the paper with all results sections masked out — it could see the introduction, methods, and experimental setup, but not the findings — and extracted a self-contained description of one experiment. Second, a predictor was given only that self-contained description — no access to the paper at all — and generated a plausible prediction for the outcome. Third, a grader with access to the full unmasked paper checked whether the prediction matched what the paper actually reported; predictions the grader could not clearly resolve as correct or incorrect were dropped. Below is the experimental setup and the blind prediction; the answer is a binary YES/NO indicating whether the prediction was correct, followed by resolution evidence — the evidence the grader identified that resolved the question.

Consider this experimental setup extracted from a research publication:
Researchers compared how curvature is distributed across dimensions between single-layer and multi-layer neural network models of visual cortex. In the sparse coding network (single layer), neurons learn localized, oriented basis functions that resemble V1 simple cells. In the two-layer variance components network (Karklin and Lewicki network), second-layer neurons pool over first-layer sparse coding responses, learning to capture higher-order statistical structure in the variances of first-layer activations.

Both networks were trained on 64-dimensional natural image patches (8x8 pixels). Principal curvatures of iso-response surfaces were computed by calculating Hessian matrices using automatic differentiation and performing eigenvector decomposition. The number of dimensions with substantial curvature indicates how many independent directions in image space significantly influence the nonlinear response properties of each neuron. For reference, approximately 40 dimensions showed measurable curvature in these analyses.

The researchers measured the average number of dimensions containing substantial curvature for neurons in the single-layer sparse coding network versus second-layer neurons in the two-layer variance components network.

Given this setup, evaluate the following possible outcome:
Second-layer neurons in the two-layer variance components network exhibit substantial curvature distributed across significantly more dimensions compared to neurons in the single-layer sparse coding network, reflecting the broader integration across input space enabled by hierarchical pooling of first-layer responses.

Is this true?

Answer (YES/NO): YES